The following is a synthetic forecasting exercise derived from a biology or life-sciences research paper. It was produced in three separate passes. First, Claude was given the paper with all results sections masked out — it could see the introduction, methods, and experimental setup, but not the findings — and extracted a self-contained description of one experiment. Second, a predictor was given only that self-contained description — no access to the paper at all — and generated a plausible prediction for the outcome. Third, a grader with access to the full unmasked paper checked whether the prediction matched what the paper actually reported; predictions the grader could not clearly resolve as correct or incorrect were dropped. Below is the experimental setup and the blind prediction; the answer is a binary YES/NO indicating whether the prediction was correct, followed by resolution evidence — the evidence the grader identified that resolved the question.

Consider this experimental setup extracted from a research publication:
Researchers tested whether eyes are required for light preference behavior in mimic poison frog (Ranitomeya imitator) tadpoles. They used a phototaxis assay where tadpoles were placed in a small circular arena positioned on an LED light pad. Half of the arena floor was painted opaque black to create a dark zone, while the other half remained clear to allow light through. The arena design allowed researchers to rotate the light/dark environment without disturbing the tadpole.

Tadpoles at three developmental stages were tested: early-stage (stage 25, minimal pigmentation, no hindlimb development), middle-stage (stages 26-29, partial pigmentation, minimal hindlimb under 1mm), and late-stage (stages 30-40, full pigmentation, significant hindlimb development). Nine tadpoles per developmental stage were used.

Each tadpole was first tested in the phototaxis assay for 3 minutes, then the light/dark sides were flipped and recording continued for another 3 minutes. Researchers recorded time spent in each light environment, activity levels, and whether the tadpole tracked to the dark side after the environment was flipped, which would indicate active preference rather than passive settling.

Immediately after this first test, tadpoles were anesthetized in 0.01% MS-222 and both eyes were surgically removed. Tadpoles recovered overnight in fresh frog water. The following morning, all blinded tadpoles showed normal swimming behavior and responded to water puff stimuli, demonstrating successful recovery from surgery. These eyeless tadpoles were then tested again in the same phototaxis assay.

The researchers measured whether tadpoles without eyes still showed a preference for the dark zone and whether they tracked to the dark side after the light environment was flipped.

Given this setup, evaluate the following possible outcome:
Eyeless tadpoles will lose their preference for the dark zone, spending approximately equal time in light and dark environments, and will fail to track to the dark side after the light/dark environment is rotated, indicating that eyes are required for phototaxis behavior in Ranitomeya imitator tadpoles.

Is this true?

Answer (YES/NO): NO